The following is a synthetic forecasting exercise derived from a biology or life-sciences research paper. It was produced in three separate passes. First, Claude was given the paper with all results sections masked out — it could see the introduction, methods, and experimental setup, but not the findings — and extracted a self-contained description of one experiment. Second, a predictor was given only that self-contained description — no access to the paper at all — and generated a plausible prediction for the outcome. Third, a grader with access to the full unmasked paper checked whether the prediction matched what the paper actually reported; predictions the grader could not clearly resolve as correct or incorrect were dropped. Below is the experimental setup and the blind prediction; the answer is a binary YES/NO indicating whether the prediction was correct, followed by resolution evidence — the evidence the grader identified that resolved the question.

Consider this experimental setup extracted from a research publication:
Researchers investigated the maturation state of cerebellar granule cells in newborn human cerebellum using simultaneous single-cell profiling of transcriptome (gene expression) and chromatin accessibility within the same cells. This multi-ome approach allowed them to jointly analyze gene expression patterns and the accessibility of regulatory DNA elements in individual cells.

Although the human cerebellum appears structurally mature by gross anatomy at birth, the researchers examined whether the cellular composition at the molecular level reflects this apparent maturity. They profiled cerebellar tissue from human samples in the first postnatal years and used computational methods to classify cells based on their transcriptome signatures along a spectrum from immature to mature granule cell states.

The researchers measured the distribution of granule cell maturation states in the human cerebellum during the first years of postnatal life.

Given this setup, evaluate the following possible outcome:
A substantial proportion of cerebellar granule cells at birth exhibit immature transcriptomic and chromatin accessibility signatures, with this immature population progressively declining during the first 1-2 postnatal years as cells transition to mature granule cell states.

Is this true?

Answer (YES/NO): YES